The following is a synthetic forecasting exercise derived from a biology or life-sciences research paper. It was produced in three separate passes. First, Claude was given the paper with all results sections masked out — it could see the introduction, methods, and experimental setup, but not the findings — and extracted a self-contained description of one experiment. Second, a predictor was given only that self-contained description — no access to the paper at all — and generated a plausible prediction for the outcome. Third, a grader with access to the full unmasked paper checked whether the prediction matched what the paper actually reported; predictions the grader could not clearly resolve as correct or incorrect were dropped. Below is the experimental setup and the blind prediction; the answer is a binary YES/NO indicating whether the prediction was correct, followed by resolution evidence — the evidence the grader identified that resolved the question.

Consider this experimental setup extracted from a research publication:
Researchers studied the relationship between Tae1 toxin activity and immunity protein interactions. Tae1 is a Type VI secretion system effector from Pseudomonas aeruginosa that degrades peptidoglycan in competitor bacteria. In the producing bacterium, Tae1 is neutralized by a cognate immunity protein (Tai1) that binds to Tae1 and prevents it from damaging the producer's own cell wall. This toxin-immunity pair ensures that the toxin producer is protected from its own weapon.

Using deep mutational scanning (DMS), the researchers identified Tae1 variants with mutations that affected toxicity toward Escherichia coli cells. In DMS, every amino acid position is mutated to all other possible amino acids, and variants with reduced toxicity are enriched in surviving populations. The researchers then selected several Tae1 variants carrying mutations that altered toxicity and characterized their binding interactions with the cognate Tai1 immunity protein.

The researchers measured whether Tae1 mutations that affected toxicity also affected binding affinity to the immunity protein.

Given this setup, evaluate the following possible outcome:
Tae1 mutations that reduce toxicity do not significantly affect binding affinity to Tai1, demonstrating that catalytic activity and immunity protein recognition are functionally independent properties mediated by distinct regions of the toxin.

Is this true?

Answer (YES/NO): NO